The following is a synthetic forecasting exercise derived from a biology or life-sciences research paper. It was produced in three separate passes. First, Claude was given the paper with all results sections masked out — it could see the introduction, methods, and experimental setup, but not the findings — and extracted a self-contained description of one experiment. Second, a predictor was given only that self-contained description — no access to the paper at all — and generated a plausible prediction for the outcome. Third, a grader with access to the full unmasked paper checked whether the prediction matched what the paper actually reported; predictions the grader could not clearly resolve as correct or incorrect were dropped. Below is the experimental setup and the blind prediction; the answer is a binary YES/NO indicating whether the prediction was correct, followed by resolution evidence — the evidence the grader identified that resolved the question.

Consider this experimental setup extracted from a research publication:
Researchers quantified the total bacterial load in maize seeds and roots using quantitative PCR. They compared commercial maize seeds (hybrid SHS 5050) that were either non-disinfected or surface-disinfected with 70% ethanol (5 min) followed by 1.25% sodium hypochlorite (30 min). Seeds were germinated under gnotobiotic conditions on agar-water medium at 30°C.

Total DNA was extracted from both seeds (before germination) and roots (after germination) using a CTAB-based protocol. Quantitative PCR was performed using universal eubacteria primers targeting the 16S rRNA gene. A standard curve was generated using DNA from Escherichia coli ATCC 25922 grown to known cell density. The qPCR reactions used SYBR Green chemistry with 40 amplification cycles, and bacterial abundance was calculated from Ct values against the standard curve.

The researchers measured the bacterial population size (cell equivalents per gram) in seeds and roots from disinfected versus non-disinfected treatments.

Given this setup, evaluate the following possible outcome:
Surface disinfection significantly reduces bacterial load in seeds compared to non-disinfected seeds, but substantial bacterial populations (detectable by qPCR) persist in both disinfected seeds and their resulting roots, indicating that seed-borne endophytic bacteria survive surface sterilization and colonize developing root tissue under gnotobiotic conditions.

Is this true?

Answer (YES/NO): YES